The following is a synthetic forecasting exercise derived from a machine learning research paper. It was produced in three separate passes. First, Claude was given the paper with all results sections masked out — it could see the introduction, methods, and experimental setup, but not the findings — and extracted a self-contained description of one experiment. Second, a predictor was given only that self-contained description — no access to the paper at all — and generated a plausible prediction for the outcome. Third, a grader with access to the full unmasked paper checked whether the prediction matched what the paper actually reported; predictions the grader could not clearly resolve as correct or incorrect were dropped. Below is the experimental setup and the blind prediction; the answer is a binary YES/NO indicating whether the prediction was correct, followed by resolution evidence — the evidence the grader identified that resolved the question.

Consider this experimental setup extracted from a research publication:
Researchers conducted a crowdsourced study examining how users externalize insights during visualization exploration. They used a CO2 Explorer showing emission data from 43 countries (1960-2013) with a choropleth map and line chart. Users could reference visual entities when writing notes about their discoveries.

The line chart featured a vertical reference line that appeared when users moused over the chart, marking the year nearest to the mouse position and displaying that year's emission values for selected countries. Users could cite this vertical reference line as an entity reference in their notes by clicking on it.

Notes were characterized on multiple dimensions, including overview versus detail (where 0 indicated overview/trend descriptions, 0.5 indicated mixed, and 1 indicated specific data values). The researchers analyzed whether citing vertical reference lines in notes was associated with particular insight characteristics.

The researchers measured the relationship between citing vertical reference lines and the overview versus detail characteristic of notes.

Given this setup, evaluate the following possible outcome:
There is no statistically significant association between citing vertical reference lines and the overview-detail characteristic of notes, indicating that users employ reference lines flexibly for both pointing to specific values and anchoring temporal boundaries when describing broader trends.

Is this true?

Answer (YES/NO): NO